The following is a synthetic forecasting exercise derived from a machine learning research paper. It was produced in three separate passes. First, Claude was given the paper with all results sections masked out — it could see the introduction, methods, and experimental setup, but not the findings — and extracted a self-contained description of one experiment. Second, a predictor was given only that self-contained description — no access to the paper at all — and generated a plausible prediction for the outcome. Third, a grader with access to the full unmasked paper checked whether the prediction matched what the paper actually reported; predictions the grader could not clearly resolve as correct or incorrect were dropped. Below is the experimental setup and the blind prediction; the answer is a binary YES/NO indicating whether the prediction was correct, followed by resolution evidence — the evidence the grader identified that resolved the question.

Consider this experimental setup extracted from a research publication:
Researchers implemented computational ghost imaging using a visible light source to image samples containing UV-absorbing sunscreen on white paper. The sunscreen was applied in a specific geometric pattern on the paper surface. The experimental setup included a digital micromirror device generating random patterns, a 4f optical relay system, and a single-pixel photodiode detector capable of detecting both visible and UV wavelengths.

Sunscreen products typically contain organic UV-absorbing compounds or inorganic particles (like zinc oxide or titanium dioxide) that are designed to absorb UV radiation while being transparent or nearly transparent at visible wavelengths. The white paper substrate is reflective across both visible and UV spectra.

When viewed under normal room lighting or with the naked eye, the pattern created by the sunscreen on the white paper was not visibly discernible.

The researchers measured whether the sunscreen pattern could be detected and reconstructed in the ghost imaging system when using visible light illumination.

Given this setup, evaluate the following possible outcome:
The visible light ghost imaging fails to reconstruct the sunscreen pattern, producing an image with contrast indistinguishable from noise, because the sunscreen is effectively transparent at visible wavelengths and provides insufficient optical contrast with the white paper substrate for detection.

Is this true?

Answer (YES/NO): YES